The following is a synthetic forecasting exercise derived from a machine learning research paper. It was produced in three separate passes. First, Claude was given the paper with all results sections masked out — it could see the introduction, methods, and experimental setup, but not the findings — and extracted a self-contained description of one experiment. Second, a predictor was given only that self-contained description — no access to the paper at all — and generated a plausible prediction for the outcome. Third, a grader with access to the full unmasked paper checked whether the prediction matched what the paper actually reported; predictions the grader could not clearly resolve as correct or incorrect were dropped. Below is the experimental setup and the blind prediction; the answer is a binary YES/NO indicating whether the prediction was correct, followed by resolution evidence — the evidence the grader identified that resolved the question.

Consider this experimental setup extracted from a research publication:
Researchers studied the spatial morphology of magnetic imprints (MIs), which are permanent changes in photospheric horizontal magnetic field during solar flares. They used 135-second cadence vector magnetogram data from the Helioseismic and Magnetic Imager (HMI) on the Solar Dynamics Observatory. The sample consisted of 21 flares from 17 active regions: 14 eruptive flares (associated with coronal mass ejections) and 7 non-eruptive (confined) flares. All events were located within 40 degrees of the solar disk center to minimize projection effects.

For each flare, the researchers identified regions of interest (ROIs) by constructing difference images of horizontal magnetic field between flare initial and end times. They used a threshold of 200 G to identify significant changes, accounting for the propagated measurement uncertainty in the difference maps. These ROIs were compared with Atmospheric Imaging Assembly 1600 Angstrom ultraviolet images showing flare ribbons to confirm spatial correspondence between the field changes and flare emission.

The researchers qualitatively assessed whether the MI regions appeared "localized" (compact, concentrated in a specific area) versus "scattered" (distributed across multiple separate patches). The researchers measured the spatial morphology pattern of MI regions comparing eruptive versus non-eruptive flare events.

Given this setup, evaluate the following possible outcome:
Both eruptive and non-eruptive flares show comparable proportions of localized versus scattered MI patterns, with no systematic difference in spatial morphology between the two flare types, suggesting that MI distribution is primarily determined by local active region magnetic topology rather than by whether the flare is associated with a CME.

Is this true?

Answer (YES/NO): NO